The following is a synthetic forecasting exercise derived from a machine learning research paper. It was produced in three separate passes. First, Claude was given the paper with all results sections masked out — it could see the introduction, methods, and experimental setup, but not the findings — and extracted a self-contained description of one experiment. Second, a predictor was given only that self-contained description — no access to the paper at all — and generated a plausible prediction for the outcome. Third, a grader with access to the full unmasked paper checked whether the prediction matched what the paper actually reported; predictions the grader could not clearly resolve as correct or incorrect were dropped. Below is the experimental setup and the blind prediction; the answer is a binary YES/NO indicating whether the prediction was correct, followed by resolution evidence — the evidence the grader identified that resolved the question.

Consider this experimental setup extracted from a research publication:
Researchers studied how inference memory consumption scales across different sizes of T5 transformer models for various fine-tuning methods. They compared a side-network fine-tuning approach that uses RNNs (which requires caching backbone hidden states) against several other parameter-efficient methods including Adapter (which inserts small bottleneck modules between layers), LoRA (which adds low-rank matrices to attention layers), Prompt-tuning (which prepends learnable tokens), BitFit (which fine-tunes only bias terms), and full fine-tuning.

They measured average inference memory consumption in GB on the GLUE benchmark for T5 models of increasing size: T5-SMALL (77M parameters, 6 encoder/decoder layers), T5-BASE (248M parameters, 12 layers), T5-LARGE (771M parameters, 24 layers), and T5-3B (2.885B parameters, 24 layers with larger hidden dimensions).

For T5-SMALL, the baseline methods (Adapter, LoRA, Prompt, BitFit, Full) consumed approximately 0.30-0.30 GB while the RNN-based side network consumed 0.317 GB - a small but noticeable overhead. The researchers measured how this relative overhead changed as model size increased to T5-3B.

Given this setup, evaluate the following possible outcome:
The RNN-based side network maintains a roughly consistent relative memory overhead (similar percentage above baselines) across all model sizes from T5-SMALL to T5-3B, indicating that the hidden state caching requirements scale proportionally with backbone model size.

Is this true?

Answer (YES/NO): NO